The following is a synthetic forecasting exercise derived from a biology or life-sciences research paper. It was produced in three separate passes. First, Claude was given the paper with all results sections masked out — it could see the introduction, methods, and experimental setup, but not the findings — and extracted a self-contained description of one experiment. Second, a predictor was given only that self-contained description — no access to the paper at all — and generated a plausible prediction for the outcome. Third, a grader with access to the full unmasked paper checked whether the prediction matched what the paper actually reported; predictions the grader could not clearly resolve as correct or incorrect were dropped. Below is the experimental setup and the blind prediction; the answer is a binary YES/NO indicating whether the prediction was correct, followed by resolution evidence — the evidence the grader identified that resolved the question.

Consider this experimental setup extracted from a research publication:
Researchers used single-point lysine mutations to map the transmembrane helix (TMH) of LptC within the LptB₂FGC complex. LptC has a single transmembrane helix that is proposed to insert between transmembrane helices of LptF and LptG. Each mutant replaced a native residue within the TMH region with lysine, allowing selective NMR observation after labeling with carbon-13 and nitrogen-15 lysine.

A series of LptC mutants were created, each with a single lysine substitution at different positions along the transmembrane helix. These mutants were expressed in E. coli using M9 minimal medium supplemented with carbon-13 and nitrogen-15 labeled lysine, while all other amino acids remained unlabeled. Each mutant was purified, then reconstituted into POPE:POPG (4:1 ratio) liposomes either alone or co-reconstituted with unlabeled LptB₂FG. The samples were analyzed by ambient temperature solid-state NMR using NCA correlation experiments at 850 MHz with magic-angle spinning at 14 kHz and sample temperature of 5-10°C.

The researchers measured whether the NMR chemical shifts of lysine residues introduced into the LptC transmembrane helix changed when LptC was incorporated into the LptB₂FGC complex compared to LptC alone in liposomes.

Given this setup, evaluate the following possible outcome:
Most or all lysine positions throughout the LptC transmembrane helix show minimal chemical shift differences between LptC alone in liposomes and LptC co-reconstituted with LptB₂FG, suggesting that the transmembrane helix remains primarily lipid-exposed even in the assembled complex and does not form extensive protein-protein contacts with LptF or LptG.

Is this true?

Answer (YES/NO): NO